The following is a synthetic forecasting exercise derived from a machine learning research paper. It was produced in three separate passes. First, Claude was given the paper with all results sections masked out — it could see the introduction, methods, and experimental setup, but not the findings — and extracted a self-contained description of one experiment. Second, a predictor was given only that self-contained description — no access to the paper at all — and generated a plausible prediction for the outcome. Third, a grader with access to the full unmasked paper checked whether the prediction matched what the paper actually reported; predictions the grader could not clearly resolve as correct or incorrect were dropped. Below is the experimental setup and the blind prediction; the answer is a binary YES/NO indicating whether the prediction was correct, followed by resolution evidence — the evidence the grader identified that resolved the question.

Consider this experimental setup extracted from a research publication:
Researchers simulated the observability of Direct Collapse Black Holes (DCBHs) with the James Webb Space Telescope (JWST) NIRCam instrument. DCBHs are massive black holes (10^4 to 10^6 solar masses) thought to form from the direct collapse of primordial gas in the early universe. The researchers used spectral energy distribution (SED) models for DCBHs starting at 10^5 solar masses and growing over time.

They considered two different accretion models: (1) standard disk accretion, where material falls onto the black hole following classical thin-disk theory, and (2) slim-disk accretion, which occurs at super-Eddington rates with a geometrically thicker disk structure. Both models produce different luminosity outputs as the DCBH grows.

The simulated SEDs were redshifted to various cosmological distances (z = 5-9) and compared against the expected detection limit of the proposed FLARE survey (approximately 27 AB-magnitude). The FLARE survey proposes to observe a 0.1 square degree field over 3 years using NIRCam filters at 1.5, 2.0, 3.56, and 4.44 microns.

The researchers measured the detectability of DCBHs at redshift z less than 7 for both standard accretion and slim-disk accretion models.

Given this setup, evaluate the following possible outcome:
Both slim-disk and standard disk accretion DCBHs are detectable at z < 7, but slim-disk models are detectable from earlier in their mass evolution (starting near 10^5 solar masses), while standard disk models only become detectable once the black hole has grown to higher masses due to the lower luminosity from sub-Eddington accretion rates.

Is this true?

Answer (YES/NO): NO